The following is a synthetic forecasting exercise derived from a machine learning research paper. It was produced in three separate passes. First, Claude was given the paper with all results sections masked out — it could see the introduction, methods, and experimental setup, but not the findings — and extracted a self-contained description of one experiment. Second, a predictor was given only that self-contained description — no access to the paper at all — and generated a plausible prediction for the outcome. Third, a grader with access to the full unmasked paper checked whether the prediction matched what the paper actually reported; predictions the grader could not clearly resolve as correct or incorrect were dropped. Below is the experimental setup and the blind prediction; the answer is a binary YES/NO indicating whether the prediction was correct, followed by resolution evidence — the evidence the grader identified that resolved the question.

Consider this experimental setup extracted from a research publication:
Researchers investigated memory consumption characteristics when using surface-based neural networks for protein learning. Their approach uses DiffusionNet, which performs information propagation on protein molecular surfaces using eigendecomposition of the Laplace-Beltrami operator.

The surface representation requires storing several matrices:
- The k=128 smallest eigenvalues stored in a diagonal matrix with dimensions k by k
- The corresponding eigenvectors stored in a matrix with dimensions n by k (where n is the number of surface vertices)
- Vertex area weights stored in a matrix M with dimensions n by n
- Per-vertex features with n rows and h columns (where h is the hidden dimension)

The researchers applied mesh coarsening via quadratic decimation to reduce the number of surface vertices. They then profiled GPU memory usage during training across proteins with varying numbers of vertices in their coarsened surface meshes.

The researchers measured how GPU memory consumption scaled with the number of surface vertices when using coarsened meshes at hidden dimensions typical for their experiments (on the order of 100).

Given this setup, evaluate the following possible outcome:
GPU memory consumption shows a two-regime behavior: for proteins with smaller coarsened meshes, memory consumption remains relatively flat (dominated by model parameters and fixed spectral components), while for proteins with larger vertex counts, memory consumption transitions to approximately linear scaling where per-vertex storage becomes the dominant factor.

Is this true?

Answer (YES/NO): NO